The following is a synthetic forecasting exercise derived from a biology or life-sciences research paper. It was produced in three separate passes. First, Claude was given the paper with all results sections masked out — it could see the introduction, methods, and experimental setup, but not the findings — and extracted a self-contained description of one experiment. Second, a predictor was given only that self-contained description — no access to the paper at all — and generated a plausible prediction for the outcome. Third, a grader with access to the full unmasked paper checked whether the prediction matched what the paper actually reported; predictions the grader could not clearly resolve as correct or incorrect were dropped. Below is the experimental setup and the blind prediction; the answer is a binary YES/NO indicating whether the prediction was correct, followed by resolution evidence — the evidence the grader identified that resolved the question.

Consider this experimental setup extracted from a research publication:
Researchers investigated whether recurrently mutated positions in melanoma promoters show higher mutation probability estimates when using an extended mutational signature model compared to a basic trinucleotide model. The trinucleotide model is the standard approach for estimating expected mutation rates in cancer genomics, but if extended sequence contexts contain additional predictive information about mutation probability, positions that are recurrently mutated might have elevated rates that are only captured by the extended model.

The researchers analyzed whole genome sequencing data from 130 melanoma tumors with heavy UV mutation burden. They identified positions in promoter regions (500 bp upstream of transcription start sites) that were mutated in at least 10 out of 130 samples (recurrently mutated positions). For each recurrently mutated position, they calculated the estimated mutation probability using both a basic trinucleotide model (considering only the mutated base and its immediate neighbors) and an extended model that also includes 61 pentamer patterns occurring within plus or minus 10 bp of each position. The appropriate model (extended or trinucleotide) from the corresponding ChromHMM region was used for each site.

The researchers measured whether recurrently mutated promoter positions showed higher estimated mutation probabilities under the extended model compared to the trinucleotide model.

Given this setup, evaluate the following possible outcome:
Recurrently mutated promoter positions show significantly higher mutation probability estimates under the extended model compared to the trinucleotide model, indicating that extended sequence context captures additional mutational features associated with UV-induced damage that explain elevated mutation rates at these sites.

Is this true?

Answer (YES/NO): YES